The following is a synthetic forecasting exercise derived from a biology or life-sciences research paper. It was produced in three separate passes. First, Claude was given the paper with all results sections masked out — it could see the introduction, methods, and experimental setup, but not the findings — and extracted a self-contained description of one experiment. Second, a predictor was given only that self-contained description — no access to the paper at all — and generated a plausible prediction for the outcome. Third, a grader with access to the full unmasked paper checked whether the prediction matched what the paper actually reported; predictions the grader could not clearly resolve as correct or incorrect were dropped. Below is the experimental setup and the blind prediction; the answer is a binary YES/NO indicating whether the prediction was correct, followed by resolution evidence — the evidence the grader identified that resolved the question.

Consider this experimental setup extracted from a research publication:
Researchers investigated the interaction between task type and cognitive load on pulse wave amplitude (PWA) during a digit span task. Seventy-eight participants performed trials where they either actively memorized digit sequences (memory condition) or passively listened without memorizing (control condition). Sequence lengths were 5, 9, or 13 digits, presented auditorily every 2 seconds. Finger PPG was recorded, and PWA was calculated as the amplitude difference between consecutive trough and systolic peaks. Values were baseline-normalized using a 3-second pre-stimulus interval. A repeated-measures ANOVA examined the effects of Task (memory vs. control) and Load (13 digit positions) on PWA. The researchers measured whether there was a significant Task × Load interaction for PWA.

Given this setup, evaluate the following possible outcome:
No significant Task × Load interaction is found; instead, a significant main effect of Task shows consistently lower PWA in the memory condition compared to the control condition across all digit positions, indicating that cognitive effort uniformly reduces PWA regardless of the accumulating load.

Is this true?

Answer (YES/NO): NO